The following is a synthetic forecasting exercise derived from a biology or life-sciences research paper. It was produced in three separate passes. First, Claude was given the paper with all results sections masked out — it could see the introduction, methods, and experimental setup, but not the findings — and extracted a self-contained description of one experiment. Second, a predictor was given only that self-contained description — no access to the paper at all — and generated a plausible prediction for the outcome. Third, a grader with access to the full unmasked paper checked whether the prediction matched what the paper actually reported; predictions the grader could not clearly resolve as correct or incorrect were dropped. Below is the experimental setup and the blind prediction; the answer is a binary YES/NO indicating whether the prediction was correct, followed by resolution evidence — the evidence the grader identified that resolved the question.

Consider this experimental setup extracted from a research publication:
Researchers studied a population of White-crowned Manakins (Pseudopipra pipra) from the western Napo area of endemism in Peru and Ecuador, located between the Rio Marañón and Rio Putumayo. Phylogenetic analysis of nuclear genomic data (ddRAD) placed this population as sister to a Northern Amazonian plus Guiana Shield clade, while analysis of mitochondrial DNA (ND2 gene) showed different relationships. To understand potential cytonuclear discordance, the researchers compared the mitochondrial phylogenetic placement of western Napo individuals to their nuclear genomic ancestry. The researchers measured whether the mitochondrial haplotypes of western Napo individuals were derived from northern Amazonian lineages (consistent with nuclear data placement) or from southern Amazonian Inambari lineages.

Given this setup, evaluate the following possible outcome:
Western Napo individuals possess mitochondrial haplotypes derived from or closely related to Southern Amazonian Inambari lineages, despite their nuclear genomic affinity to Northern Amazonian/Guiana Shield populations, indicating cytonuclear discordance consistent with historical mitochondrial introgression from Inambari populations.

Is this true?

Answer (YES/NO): NO